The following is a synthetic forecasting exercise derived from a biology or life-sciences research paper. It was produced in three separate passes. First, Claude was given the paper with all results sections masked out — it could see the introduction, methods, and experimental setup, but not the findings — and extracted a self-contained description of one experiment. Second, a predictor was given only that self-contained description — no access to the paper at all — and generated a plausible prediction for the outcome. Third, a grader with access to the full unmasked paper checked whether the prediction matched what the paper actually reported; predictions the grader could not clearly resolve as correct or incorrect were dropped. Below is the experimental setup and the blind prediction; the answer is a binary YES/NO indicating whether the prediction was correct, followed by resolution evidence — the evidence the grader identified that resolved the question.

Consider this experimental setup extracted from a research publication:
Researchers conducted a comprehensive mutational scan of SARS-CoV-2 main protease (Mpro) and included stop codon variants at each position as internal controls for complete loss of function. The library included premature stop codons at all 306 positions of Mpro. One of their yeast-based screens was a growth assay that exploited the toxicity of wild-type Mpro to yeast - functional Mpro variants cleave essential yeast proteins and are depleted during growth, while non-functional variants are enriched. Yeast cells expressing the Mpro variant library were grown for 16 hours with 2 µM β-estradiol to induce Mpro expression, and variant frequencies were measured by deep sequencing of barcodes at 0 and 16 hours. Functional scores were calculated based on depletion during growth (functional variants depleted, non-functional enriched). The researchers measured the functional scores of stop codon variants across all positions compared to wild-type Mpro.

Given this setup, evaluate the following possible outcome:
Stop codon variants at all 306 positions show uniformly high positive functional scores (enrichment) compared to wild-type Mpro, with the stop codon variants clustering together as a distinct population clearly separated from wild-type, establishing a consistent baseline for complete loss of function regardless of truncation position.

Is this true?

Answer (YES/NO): NO